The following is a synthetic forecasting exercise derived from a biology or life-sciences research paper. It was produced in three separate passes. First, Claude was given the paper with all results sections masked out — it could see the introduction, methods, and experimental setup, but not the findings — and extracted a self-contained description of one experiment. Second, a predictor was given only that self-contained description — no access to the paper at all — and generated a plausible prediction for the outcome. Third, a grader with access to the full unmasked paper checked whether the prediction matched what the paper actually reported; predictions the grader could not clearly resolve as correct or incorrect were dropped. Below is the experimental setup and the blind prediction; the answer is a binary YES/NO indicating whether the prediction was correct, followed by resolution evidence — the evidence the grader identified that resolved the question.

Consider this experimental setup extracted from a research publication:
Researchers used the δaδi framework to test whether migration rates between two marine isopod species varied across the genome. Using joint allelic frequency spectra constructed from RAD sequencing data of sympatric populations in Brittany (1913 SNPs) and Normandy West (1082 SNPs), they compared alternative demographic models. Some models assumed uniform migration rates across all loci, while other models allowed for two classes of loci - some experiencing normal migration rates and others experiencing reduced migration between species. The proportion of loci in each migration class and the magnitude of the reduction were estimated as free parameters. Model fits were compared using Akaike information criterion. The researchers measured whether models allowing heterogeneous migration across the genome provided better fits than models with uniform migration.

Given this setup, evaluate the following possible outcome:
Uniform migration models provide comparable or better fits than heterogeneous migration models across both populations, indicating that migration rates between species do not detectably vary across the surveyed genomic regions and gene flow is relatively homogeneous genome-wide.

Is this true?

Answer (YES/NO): NO